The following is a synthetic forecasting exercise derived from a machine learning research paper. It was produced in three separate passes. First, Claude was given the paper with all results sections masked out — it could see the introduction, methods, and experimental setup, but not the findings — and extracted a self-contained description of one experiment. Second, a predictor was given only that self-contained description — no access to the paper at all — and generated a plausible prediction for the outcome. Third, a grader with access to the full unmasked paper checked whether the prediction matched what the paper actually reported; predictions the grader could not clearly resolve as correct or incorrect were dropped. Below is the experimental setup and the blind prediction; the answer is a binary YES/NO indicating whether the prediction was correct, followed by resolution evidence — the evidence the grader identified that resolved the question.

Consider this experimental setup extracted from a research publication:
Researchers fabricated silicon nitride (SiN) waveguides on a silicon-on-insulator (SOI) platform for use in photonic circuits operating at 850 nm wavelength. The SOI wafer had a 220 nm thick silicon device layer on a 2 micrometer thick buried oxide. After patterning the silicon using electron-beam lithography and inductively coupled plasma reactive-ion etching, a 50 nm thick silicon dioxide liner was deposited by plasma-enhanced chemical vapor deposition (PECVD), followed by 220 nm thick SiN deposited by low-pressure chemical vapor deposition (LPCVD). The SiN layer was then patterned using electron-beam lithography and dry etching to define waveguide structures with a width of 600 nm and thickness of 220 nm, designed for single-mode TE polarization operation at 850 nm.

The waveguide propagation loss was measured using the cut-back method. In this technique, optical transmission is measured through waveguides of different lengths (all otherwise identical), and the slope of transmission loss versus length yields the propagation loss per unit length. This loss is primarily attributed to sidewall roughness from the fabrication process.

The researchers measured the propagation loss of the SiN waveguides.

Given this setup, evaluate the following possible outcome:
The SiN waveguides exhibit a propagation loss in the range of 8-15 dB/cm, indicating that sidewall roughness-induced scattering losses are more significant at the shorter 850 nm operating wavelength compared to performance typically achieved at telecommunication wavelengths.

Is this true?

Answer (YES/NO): NO